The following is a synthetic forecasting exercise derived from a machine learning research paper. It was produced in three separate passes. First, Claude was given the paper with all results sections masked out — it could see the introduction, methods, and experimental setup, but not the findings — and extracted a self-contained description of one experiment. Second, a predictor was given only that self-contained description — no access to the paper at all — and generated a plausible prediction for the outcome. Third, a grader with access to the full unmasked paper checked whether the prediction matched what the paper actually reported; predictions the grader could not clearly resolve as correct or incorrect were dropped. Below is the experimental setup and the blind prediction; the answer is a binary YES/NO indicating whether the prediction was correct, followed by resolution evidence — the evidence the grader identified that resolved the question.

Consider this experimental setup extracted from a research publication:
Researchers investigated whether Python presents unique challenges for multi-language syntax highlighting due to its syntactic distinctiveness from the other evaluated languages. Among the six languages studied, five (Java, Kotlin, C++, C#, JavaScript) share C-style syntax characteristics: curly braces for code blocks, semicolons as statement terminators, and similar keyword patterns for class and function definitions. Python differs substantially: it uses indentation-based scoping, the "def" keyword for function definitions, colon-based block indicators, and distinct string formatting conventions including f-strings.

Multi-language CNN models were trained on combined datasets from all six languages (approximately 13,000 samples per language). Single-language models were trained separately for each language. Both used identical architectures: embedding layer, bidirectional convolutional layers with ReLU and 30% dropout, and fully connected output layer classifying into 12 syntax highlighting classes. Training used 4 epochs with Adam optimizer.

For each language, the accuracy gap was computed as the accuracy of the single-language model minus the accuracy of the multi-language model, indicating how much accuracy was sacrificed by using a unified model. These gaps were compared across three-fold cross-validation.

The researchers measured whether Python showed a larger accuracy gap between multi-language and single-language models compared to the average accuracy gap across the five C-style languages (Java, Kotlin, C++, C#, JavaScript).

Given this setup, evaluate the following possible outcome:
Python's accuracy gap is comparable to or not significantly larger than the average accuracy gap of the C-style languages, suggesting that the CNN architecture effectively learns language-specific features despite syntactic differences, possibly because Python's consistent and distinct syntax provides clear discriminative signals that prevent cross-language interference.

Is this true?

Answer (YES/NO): YES